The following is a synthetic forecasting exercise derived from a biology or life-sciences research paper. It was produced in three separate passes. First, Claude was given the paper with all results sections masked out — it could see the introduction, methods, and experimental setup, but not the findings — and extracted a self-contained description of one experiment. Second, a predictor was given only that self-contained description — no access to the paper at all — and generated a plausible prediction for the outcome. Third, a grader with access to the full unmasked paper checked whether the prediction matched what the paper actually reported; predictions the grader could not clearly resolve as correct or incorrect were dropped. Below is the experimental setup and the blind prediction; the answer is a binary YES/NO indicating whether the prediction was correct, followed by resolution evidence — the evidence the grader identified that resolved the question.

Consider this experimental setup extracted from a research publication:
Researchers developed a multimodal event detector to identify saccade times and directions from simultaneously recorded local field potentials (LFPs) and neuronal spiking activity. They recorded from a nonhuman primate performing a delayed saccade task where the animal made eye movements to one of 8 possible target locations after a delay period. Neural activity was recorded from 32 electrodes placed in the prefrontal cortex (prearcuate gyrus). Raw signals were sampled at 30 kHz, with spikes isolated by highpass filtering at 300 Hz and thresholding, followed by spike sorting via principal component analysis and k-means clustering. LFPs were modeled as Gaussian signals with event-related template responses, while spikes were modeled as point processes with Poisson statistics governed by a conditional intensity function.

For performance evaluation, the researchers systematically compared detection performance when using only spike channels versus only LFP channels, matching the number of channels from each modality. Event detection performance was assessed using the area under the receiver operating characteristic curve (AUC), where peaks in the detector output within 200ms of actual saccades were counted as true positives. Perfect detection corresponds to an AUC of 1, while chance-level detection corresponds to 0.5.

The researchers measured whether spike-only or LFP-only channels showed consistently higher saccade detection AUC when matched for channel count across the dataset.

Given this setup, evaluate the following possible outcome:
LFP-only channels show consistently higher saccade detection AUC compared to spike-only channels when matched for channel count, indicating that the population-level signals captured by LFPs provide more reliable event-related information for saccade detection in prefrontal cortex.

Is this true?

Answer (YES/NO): NO